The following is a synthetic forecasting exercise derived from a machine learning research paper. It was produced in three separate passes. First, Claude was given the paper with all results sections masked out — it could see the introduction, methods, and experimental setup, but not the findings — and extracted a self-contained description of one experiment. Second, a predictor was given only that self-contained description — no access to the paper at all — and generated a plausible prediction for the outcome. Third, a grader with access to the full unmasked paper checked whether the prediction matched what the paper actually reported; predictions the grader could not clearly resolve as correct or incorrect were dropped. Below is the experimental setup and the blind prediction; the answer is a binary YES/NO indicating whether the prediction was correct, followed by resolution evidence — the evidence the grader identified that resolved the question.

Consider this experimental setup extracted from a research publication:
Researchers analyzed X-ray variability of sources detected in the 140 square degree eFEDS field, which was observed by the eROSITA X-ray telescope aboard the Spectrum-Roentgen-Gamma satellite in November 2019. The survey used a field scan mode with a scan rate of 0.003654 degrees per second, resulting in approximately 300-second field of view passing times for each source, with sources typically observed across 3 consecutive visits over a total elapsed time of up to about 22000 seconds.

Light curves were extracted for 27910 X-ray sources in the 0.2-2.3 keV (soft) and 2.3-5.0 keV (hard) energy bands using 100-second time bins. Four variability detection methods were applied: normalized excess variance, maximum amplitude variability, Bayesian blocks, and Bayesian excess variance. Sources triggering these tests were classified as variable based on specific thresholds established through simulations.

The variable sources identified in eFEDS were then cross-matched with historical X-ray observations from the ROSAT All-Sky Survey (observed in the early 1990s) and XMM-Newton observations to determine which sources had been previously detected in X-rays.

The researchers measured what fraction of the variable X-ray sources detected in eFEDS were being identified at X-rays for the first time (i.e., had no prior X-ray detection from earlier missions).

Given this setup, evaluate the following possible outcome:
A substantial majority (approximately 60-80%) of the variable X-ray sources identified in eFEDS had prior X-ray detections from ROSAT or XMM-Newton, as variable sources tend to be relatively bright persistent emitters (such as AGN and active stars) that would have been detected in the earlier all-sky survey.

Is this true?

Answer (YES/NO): NO